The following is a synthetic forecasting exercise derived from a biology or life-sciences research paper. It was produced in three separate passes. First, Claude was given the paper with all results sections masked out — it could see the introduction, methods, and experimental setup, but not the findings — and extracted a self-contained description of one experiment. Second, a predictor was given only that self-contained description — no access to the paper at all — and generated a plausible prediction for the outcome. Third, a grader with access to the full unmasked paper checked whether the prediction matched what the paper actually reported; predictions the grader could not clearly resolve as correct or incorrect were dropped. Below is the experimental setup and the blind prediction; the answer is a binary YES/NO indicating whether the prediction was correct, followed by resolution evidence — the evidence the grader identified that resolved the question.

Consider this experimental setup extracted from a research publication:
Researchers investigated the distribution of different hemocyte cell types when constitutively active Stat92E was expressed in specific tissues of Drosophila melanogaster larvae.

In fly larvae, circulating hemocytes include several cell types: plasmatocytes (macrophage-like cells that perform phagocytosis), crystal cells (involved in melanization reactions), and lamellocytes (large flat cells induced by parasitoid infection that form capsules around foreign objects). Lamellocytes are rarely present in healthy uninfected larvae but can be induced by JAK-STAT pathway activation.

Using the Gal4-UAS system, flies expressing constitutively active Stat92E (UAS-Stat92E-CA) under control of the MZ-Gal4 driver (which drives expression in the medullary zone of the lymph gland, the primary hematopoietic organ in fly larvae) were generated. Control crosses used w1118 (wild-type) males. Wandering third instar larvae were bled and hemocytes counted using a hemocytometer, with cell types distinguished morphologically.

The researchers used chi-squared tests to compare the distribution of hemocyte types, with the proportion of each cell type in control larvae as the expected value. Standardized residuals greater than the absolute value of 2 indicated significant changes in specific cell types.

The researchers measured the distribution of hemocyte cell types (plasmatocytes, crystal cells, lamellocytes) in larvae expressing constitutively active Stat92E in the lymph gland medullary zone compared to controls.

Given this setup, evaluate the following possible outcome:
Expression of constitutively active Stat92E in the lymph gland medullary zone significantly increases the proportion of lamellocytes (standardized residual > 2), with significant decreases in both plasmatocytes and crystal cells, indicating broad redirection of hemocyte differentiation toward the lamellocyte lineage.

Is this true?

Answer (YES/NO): NO